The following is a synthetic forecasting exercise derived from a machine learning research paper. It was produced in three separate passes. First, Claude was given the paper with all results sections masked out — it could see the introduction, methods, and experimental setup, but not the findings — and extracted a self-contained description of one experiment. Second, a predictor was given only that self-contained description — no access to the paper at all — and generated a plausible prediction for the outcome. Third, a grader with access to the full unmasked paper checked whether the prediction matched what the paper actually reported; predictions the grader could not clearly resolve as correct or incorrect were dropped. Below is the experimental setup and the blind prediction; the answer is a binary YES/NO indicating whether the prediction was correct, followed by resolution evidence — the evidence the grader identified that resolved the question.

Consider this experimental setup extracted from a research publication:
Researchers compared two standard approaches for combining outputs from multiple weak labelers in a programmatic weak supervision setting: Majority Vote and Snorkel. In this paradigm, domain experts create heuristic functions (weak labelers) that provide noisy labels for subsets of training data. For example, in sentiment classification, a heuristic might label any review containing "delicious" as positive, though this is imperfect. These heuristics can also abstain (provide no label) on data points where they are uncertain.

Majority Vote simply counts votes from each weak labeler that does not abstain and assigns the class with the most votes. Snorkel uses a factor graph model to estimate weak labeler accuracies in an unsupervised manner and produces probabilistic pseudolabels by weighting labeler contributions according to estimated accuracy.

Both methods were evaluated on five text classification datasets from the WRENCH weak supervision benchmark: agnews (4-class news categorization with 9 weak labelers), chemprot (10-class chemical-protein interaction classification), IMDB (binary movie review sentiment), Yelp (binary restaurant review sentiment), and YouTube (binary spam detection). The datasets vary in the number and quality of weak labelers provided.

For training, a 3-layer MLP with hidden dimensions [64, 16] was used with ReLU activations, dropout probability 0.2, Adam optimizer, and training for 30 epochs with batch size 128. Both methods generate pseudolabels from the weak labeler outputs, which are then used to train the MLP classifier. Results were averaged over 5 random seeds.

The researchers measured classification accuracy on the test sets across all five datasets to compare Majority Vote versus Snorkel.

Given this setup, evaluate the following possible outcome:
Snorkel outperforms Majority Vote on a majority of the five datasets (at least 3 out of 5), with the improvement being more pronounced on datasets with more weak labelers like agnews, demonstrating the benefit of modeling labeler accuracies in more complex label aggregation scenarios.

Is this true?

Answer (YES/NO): NO